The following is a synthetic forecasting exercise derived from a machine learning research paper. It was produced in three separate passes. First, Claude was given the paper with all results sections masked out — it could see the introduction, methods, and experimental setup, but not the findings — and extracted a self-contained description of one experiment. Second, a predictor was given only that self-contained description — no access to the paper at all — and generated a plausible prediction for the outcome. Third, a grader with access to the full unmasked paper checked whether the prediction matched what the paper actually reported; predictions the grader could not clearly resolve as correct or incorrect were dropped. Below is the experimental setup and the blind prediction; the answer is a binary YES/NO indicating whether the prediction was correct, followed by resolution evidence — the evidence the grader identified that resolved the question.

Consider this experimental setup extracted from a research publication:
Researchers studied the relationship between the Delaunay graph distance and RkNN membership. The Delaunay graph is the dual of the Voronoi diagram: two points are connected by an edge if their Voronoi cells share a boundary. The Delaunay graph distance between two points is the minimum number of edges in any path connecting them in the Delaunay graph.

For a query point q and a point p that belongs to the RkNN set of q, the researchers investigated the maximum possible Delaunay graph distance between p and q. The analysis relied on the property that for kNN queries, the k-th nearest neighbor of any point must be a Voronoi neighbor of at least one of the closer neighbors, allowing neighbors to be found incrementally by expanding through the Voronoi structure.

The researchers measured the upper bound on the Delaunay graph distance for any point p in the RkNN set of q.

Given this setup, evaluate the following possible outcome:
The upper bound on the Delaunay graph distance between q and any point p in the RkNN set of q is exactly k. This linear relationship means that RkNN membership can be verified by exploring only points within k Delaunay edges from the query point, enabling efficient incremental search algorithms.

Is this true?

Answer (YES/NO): YES